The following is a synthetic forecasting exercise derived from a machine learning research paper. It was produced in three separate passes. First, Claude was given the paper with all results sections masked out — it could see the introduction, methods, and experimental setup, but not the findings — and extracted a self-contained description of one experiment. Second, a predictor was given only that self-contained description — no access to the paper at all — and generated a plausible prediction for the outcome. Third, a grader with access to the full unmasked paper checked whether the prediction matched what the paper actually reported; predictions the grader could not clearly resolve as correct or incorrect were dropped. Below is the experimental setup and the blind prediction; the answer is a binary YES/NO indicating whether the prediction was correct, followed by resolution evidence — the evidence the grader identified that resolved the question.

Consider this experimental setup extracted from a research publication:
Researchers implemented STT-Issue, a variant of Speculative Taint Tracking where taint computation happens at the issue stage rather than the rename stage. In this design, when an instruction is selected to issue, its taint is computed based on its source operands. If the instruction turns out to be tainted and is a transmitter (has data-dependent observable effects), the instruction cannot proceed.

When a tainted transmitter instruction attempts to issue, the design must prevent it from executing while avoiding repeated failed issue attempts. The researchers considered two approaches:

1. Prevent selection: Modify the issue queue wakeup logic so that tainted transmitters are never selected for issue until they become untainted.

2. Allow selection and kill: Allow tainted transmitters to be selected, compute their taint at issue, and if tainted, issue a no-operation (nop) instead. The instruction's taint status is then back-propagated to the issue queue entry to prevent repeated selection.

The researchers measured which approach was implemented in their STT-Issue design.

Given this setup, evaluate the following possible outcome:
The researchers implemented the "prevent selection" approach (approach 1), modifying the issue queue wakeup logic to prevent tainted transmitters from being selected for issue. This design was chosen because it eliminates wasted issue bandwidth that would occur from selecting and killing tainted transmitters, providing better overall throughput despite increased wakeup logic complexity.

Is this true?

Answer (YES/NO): NO